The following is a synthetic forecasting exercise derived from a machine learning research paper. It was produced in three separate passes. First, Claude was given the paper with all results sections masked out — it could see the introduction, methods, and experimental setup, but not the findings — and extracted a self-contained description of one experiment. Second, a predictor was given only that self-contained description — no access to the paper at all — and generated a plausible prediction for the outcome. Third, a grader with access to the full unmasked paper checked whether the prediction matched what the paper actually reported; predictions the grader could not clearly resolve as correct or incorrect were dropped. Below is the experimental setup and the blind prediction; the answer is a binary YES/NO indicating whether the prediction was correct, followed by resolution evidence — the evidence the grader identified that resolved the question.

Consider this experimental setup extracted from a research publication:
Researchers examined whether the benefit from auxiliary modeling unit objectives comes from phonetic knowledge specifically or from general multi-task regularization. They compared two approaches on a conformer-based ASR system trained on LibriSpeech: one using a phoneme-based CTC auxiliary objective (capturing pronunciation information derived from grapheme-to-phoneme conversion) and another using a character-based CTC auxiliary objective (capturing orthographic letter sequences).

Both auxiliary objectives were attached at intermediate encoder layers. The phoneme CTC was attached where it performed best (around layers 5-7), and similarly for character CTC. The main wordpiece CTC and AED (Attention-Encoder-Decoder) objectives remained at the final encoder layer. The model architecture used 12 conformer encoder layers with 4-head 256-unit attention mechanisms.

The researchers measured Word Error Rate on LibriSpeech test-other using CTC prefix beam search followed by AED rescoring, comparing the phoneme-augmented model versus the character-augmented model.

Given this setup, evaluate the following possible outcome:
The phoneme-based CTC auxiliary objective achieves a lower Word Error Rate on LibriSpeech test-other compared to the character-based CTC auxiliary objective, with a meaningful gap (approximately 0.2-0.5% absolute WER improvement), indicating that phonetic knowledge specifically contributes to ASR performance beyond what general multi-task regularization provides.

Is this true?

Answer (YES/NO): NO